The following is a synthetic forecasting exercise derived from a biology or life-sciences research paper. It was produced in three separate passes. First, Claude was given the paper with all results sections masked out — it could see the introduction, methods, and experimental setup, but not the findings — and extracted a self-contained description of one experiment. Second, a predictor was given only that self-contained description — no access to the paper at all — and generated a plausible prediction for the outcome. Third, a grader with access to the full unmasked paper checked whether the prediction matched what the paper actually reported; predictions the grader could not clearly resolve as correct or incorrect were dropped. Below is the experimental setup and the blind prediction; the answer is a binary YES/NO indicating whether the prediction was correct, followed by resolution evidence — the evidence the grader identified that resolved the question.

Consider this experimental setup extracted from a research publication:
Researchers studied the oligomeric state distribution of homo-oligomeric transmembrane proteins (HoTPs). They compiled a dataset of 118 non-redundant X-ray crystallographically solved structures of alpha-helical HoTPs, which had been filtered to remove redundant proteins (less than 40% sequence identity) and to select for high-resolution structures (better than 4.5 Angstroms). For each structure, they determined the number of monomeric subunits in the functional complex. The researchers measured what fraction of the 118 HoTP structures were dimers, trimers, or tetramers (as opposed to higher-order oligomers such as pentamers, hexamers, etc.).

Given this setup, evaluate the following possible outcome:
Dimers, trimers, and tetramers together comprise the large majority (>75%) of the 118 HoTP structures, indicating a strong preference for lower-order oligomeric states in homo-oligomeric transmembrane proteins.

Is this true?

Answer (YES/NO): YES